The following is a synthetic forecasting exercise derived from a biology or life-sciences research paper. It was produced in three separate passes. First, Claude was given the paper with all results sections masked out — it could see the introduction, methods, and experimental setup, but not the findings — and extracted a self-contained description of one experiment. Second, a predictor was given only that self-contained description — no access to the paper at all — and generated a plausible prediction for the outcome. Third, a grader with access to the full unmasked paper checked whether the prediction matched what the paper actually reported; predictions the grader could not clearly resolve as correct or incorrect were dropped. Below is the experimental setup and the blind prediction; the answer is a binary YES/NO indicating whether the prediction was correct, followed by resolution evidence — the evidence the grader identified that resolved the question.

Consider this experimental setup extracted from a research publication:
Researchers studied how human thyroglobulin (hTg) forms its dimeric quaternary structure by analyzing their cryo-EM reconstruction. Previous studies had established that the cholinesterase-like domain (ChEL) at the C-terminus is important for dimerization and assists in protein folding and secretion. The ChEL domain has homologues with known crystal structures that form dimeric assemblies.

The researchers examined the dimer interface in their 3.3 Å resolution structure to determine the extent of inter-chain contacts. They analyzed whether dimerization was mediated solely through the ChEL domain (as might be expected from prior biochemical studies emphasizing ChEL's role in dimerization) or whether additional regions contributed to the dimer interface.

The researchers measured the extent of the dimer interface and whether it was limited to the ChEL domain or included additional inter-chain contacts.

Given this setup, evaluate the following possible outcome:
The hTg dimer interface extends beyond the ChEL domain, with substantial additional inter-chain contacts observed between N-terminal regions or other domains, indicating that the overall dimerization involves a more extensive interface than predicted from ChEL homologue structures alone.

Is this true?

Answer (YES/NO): YES